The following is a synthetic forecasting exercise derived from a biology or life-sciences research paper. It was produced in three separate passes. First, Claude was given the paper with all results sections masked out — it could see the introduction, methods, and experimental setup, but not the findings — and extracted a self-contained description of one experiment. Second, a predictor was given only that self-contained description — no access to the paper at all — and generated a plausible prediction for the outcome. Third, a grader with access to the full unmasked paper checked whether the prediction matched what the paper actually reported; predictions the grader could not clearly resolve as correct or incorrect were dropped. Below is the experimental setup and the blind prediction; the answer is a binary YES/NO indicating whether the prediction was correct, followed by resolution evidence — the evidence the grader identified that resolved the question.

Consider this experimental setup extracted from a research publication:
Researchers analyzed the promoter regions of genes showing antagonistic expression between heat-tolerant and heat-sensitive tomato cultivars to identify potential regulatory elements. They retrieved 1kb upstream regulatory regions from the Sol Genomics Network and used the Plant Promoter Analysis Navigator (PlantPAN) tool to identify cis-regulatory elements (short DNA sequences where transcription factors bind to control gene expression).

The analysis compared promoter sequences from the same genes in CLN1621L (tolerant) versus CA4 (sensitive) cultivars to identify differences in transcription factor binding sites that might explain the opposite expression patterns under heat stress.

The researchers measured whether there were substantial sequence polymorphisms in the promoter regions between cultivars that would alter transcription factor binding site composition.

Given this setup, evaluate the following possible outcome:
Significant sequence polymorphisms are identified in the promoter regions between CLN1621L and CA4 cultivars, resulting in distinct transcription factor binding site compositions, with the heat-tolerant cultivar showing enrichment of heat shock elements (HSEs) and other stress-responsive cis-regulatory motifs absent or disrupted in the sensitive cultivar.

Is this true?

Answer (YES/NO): NO